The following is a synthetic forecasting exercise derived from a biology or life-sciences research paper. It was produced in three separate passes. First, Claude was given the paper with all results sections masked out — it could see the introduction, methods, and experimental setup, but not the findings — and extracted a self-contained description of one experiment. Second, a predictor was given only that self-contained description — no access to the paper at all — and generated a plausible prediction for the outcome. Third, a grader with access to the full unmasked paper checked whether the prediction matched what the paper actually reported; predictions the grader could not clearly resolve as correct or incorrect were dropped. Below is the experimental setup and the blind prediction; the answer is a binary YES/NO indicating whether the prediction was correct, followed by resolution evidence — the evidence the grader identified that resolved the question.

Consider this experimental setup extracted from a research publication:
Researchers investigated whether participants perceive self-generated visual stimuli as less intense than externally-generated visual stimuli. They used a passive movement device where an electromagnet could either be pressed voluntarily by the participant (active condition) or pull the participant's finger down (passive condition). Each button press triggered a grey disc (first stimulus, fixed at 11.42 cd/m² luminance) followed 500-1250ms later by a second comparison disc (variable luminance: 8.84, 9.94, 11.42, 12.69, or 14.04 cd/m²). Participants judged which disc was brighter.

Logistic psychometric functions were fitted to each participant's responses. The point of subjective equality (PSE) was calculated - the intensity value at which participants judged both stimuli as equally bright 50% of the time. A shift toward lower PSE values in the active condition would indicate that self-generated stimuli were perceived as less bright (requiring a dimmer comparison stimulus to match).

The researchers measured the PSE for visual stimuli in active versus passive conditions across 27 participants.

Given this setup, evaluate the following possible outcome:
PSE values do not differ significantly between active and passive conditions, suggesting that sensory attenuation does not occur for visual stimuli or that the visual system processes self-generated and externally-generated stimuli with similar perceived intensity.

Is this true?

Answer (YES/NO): YES